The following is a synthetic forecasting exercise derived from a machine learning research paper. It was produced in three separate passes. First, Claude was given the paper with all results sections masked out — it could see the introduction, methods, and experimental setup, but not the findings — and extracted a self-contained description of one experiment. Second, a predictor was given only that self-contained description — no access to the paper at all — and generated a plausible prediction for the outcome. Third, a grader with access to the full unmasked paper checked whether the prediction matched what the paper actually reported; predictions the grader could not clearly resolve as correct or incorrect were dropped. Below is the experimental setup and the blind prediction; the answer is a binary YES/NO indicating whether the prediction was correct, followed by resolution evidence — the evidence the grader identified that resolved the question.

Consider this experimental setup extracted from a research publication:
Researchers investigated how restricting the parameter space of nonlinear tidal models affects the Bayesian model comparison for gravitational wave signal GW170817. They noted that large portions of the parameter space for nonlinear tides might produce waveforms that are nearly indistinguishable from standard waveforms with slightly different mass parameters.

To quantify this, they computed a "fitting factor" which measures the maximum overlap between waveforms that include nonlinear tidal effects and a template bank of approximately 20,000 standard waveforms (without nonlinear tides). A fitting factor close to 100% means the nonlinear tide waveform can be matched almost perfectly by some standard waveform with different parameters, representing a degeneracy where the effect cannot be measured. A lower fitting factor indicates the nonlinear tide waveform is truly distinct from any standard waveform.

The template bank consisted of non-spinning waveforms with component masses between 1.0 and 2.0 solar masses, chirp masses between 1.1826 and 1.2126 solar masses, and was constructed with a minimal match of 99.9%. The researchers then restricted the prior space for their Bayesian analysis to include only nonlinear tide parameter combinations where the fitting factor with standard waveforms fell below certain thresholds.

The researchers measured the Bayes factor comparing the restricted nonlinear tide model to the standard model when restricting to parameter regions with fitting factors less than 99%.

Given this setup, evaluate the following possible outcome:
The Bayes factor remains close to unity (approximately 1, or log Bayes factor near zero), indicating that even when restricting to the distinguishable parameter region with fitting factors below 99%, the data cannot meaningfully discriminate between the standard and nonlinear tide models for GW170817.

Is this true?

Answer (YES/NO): NO